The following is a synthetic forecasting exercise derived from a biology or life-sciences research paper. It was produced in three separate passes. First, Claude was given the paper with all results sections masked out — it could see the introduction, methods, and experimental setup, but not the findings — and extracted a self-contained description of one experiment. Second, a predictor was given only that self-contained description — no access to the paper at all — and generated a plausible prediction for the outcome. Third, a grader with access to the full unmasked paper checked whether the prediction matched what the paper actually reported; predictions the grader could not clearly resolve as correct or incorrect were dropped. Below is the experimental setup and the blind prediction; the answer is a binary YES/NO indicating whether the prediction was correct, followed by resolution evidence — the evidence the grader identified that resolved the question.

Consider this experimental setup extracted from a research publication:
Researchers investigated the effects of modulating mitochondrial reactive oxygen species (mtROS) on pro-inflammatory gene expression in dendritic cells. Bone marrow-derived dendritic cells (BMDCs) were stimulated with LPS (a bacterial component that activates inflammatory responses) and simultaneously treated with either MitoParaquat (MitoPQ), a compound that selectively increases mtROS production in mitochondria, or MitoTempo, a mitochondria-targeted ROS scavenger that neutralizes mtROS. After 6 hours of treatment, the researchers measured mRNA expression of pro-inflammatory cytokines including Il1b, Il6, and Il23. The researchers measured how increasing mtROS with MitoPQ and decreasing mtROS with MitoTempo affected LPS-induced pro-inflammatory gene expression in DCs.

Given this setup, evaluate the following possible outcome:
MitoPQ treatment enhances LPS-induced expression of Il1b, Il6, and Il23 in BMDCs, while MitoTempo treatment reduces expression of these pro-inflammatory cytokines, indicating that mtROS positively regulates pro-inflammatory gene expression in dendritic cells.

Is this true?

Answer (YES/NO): YES